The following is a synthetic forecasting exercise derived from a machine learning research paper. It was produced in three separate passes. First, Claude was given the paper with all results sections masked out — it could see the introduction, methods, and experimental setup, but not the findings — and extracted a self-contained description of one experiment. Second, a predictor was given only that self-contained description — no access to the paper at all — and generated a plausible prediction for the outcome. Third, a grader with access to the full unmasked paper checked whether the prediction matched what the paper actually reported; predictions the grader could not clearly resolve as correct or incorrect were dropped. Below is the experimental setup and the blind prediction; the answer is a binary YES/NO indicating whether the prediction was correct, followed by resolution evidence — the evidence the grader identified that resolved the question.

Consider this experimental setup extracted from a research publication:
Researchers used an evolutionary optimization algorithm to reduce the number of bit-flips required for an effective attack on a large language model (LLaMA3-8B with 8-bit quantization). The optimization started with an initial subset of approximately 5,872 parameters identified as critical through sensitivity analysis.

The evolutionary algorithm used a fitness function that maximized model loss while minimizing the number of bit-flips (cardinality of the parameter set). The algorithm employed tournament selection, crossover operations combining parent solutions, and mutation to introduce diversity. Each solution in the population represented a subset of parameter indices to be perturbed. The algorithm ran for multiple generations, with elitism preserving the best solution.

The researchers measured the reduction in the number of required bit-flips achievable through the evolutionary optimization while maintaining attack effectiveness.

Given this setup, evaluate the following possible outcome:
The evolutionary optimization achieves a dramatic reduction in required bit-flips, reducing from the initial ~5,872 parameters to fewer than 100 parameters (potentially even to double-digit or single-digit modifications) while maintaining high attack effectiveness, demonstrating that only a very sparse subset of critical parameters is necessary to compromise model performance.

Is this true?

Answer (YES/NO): YES